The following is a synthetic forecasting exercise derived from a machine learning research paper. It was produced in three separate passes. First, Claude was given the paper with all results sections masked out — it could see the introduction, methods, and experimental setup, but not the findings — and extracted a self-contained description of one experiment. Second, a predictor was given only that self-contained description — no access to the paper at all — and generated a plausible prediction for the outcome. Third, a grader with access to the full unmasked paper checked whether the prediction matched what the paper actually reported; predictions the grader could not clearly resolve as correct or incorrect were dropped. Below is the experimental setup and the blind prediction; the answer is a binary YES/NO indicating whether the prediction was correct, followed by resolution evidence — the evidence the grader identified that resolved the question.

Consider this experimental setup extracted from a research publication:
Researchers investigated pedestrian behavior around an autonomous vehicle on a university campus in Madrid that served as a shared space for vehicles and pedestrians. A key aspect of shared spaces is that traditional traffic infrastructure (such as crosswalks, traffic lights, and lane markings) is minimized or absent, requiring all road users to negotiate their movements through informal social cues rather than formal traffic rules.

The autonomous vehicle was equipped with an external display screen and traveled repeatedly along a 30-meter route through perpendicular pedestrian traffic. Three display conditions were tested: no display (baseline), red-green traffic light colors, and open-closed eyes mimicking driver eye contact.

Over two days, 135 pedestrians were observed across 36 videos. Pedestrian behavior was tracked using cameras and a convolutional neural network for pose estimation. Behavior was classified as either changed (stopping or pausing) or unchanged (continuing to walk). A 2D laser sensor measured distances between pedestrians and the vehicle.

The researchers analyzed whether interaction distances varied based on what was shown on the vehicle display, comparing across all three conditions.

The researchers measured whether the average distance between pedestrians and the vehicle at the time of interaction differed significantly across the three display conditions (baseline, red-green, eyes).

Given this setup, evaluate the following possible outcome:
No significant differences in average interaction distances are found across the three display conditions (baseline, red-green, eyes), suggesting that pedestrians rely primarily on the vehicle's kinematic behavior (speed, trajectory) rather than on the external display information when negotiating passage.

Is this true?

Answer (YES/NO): YES